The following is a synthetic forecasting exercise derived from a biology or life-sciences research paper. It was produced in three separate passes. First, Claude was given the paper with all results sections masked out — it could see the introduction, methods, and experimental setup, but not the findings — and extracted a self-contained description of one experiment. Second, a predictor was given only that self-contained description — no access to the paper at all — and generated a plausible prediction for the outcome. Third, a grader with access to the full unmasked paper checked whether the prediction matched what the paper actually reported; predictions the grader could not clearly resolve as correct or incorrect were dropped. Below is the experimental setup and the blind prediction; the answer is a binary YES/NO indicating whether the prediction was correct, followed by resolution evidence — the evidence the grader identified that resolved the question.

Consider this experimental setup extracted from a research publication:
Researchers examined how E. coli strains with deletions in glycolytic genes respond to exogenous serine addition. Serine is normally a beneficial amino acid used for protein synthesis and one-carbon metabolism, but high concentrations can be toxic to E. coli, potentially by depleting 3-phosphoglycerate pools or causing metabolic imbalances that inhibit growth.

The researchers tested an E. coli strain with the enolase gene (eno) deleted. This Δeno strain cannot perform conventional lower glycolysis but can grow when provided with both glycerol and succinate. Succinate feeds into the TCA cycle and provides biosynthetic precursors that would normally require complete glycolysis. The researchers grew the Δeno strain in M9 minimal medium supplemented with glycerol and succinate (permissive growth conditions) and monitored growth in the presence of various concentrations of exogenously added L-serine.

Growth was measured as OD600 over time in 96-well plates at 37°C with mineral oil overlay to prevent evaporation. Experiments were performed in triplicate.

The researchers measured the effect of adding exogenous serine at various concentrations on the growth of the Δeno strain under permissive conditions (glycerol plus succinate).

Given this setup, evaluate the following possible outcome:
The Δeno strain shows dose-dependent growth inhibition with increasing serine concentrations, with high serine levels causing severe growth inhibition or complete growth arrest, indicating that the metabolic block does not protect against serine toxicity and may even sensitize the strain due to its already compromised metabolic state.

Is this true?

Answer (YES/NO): YES